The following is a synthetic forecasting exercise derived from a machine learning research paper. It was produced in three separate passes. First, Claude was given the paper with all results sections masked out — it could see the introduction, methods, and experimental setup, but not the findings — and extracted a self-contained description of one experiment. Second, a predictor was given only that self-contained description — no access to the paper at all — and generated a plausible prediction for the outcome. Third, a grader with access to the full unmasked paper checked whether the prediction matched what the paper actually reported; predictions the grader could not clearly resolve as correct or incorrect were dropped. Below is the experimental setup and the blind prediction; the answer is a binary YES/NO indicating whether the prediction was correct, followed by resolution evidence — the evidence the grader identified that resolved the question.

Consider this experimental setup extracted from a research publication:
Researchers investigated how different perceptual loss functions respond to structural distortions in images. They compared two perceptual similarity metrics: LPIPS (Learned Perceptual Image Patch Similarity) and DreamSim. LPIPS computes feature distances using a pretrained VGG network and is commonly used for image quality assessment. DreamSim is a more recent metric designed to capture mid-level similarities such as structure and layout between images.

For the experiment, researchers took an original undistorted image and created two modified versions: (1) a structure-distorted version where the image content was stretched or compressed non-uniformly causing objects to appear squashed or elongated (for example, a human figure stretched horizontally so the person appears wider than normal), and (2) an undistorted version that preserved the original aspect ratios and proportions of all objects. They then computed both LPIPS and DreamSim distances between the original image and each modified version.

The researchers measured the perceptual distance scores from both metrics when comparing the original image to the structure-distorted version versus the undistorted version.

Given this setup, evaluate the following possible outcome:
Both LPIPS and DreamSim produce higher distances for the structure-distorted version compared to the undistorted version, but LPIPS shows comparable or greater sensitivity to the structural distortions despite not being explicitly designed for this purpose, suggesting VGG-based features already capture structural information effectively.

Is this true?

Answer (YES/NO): NO